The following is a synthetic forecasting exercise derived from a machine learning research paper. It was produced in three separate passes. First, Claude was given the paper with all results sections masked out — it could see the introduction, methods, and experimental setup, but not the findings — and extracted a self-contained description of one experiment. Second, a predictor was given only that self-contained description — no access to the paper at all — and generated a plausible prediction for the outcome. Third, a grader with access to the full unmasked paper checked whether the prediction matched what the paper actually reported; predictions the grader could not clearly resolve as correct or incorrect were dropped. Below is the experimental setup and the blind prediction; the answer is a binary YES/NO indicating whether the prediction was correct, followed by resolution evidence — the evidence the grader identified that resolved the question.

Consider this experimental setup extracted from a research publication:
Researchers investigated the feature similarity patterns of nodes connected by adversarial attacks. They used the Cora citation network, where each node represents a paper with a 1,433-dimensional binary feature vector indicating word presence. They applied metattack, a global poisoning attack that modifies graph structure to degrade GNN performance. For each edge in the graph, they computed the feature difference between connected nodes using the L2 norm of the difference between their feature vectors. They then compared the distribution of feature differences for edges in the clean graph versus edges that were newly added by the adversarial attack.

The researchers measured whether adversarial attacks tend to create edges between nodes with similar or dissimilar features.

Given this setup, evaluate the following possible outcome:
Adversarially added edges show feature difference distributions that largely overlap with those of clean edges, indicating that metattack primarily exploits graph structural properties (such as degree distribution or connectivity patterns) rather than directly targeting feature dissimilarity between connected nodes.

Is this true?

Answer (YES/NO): NO